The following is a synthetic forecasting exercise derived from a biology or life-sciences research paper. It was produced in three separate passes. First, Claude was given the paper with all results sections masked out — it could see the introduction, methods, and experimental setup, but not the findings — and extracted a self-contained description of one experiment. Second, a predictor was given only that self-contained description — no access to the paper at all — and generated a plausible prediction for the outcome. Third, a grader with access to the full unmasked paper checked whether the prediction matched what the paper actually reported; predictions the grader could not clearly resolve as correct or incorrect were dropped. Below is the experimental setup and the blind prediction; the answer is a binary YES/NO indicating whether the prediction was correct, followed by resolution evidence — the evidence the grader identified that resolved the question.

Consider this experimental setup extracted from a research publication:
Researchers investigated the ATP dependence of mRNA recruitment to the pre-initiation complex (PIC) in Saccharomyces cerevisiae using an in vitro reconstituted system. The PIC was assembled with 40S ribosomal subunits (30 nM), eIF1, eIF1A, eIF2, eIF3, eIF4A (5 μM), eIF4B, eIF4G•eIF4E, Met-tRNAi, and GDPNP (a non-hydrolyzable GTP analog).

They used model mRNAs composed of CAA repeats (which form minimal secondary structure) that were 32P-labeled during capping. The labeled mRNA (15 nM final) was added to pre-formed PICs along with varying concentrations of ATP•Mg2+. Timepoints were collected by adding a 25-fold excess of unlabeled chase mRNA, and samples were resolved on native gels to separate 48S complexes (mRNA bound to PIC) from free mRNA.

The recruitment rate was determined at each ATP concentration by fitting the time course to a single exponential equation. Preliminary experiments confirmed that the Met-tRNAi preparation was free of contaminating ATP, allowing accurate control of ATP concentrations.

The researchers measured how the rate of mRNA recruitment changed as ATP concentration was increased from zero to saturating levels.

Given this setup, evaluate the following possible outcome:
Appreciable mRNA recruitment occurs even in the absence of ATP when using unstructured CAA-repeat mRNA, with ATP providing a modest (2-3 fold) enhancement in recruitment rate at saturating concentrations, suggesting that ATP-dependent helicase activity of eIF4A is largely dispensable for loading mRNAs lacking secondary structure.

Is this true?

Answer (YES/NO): NO